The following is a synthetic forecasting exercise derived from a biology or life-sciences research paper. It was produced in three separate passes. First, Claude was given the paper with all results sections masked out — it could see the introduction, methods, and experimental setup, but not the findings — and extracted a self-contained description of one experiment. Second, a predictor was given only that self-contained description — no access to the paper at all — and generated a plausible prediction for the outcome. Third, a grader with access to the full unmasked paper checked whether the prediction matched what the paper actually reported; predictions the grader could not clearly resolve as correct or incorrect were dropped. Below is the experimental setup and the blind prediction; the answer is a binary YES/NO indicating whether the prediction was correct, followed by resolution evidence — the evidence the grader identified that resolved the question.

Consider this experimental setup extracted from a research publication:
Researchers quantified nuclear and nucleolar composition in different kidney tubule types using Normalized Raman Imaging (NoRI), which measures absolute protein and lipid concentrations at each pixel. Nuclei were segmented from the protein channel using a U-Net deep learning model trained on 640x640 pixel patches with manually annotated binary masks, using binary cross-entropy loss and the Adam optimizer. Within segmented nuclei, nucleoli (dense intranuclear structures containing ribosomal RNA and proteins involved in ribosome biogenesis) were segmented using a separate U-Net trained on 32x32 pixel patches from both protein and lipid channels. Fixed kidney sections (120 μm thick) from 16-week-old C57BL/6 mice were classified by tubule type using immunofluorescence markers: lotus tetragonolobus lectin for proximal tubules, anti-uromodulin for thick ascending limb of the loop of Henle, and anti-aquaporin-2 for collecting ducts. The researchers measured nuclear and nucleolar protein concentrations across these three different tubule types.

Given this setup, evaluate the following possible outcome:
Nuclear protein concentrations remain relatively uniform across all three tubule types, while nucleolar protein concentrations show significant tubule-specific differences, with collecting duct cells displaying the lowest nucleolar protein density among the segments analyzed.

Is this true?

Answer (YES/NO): NO